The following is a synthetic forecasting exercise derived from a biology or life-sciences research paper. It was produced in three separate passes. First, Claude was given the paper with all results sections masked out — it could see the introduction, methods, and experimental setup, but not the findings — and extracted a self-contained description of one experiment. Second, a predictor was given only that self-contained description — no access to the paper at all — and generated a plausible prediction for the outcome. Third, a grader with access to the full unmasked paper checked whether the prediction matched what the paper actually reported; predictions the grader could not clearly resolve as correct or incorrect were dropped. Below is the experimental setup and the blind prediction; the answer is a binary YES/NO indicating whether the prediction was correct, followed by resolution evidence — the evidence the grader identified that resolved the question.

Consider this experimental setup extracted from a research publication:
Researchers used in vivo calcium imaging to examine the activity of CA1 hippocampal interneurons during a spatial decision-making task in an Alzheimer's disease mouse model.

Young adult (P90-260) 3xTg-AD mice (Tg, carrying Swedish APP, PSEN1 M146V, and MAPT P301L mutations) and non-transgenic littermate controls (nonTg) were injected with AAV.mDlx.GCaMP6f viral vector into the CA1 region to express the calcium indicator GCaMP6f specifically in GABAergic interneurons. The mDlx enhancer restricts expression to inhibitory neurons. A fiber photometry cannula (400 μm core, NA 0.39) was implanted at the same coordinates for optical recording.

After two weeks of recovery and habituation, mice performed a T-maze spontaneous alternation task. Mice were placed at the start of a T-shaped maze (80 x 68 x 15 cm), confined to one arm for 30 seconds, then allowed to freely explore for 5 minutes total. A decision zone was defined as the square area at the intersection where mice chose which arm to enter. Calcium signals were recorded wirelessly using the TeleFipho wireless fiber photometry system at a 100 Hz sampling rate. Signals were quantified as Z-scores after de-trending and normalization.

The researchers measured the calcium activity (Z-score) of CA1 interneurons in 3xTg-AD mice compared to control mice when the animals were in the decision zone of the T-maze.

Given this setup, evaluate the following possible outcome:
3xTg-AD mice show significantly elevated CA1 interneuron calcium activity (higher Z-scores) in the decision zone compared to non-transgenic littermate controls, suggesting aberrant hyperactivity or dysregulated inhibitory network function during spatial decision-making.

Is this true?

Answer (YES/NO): YES